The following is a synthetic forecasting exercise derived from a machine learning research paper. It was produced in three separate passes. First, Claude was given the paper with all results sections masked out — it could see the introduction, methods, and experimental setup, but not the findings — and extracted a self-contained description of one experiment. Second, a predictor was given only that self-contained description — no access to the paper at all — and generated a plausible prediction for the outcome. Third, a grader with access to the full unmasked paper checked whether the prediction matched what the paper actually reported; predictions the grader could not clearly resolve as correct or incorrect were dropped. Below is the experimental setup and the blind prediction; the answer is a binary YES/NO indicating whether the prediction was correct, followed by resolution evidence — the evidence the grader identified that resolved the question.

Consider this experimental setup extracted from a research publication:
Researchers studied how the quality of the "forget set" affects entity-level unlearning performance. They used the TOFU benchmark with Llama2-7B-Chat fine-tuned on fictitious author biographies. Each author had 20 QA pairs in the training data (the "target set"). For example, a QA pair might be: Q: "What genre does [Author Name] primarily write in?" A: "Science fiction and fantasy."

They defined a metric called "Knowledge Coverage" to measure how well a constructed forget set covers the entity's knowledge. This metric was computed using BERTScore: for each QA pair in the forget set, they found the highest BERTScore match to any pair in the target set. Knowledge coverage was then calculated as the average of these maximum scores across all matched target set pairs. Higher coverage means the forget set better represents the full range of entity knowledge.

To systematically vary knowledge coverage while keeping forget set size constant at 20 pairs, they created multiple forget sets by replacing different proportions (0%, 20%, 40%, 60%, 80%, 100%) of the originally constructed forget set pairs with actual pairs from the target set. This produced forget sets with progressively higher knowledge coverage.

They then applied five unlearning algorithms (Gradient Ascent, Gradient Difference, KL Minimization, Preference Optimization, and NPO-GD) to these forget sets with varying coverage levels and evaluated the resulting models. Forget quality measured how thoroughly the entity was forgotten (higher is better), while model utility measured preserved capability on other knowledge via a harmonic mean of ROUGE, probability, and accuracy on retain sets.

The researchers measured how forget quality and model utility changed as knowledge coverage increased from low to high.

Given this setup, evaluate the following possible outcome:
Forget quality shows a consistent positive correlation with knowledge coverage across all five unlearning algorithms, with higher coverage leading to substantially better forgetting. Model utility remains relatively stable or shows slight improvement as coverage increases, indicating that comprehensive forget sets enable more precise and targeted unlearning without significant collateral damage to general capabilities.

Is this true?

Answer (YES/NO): NO